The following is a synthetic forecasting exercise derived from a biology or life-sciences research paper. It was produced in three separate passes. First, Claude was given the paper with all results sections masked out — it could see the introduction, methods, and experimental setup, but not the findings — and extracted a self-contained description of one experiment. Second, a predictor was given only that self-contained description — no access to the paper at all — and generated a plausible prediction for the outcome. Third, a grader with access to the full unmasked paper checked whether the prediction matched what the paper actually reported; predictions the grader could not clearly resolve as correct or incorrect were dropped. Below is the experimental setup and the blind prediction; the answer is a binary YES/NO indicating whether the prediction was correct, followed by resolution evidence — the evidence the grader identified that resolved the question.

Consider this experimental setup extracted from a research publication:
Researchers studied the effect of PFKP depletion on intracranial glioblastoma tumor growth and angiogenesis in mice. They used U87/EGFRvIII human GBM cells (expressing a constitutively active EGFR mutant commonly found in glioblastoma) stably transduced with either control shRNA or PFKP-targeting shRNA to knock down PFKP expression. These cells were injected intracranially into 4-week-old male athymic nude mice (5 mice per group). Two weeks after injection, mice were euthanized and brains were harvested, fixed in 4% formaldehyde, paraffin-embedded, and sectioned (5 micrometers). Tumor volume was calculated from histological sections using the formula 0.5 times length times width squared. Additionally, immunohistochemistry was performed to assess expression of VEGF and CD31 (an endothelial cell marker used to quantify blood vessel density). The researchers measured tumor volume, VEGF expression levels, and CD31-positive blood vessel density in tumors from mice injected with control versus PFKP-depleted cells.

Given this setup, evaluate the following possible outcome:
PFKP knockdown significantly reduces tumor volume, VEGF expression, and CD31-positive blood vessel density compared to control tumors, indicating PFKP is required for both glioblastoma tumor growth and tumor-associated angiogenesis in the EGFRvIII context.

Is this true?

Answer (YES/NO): NO